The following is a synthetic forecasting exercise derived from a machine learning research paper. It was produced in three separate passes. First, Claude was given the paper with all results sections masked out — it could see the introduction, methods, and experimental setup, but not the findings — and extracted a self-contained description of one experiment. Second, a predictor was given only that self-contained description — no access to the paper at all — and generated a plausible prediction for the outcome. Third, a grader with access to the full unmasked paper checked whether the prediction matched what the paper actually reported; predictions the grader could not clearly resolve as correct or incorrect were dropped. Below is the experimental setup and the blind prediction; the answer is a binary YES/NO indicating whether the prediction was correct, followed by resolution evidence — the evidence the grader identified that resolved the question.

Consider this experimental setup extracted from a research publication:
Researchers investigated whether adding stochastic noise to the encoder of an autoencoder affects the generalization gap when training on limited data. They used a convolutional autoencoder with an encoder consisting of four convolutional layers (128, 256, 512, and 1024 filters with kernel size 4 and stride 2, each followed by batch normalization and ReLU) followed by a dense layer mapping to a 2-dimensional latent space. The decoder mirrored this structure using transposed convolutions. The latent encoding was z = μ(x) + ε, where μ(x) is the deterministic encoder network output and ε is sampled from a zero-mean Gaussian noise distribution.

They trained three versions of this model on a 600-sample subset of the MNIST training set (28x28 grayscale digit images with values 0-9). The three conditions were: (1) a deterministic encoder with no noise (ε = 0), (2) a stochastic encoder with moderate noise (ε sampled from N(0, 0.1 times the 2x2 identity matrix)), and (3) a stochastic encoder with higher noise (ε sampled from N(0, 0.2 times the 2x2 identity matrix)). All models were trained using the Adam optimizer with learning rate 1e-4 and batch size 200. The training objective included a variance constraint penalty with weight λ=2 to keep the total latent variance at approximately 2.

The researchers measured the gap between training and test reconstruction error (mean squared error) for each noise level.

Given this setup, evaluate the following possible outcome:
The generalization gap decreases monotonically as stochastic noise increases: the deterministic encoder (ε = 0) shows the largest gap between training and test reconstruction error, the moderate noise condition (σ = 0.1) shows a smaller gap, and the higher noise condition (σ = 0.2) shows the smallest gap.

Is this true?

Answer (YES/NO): YES